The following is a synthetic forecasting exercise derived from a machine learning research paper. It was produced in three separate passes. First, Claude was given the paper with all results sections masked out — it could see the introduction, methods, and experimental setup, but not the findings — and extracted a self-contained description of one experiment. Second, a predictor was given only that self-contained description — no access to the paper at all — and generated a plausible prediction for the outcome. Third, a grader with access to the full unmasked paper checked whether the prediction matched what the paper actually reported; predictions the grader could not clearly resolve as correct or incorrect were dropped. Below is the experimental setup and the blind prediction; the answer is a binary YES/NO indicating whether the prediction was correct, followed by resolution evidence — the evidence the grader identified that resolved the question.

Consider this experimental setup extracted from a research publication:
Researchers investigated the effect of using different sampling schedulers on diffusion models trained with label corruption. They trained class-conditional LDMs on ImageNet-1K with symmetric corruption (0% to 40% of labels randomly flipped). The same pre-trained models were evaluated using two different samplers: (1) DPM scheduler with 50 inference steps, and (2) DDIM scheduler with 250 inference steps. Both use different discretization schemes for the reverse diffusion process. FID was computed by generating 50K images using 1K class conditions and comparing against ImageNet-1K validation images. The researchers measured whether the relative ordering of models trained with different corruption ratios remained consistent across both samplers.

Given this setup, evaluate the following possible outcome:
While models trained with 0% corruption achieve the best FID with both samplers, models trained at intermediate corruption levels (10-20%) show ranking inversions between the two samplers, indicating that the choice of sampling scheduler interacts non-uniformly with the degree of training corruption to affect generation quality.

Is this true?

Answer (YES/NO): NO